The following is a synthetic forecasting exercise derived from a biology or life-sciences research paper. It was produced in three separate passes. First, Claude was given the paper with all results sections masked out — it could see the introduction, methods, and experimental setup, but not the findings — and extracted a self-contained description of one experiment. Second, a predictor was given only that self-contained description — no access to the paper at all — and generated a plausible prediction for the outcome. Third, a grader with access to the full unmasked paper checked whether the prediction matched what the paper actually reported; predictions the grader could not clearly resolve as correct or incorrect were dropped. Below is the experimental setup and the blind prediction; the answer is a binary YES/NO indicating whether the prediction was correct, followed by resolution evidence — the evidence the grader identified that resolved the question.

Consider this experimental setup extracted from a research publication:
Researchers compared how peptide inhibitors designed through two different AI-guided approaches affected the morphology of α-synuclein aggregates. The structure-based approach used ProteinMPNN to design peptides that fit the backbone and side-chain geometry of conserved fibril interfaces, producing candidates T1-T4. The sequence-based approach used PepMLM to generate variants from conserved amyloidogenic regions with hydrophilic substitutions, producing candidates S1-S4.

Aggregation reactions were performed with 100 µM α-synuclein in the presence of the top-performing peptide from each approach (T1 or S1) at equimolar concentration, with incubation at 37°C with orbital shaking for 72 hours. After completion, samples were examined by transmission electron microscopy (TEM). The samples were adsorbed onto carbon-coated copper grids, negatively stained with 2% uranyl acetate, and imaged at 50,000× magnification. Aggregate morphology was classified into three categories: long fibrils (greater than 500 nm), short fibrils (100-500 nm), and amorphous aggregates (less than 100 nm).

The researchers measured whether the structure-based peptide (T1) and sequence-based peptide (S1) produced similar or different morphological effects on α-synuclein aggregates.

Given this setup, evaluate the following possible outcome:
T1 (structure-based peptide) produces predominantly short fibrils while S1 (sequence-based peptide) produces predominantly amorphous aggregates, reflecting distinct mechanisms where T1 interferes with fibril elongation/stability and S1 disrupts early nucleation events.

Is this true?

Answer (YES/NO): NO